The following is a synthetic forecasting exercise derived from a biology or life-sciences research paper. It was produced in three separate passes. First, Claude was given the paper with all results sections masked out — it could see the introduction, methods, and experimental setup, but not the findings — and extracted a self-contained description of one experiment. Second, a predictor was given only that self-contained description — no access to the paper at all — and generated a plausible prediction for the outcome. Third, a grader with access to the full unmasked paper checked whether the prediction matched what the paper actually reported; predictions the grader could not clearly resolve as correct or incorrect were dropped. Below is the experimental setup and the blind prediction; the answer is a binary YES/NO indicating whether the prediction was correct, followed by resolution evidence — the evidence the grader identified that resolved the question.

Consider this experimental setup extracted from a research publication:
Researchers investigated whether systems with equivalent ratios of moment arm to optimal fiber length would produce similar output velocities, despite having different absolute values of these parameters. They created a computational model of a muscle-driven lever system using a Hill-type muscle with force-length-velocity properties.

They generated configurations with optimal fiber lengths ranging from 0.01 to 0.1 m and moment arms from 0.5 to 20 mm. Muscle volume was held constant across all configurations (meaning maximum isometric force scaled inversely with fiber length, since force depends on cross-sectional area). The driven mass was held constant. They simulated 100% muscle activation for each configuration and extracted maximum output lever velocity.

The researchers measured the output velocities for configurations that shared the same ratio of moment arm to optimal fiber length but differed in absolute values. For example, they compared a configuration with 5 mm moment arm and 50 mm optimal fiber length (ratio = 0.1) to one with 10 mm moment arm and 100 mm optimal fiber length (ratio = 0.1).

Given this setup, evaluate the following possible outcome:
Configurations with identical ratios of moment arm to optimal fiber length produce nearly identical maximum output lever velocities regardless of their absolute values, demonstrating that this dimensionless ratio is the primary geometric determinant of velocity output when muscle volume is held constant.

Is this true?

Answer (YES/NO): YES